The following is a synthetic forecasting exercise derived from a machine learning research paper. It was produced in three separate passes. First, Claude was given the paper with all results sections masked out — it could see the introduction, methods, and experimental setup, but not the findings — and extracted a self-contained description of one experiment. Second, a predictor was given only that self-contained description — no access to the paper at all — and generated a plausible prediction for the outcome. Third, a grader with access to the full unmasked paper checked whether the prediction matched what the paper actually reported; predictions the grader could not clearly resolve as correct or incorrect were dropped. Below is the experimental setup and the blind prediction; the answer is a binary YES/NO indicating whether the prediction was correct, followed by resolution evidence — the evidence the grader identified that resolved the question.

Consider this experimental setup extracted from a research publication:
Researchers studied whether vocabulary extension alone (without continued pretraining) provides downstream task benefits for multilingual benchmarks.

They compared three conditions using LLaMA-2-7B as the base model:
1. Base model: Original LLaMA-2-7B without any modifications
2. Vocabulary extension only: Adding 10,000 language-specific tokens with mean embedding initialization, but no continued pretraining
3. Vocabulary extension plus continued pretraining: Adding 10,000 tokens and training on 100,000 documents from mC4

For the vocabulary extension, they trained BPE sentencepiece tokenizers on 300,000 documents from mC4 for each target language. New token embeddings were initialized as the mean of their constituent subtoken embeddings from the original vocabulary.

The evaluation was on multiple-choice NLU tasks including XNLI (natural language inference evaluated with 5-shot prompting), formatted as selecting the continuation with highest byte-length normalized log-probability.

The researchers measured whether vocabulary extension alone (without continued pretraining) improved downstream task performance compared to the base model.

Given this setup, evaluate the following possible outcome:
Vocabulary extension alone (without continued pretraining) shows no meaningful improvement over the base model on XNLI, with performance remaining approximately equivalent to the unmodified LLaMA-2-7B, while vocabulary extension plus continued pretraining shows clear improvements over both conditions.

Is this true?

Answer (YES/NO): NO